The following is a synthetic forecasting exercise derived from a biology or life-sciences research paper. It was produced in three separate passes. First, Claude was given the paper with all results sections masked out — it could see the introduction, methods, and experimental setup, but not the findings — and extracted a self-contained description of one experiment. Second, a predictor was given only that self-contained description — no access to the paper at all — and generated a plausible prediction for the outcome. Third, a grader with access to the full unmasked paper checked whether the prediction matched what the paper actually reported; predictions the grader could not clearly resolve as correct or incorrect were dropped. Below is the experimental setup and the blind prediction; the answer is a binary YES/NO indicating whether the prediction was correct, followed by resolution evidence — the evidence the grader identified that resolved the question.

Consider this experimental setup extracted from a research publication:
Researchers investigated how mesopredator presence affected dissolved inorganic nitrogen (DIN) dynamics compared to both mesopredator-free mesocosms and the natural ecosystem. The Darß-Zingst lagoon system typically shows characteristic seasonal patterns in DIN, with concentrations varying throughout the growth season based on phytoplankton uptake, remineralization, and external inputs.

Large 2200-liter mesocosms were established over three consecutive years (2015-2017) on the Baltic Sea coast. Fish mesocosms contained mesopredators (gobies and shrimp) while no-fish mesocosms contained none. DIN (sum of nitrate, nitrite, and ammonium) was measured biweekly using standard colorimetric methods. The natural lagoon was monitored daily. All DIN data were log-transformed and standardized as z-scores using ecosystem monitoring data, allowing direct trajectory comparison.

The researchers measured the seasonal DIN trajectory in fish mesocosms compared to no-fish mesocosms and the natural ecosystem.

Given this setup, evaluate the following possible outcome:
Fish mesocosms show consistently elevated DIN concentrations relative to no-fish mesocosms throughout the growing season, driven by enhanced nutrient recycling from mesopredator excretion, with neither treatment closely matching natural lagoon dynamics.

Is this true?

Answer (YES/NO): NO